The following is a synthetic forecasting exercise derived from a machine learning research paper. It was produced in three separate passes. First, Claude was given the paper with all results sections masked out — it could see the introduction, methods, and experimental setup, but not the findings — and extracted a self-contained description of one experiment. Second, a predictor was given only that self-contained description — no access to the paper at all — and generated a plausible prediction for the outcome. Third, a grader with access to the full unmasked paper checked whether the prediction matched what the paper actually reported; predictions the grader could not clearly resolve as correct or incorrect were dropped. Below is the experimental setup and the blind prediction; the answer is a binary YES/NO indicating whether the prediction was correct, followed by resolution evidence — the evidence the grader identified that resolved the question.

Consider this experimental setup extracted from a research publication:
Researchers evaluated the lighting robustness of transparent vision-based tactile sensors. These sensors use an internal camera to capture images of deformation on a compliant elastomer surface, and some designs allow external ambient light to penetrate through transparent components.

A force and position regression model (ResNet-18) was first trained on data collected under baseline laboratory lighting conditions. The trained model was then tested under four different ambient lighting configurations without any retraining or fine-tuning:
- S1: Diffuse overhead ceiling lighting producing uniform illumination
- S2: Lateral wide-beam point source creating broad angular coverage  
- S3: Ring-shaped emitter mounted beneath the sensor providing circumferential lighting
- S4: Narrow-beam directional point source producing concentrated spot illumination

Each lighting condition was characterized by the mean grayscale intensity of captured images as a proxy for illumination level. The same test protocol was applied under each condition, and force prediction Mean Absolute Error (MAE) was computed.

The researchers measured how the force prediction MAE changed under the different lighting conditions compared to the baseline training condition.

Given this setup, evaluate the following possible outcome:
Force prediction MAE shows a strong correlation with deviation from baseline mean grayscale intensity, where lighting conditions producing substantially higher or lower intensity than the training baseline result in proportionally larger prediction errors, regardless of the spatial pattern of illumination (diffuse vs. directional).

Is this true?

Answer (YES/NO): NO